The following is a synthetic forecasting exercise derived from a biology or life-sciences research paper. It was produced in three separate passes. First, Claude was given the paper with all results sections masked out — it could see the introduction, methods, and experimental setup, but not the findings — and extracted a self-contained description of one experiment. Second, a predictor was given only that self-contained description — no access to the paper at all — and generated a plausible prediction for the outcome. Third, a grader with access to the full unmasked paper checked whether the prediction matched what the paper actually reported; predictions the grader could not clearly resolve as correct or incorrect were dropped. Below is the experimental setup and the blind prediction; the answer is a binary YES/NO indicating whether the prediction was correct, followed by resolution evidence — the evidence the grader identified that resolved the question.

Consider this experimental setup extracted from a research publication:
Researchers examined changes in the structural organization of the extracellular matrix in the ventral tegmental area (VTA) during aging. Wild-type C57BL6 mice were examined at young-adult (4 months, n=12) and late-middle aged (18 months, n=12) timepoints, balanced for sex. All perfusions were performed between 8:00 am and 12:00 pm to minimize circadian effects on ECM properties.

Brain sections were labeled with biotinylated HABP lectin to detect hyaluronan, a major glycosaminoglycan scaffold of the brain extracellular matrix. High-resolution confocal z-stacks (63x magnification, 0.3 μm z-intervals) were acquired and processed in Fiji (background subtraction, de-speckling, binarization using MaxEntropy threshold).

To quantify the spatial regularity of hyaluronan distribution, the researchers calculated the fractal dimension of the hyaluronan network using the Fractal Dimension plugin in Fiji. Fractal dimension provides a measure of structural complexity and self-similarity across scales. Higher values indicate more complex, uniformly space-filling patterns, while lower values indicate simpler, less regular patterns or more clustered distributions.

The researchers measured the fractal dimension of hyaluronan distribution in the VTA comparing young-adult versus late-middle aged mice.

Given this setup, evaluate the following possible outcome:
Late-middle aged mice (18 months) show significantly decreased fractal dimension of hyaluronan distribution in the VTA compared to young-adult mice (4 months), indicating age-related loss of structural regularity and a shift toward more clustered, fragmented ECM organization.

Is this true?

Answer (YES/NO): NO